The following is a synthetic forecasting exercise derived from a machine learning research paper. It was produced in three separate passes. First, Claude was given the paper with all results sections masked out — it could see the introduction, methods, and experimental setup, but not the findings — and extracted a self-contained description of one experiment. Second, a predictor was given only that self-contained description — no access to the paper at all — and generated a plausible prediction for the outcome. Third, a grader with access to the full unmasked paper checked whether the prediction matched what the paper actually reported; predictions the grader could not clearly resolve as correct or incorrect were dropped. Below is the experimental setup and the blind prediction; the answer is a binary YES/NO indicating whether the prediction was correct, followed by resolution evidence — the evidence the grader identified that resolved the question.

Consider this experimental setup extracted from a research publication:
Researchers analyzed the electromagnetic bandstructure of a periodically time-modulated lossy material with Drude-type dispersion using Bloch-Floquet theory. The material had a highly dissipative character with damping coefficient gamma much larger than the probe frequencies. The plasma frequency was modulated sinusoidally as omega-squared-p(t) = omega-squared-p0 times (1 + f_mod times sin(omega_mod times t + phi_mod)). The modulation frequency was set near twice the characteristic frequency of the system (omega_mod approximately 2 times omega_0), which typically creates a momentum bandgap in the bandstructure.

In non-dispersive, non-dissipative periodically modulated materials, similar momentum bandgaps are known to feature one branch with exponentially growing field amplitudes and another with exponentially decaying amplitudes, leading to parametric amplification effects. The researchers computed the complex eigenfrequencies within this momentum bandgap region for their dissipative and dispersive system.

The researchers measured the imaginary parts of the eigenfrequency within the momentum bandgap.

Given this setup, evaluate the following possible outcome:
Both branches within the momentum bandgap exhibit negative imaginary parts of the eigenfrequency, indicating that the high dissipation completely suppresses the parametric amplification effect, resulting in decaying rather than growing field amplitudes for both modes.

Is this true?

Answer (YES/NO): YES